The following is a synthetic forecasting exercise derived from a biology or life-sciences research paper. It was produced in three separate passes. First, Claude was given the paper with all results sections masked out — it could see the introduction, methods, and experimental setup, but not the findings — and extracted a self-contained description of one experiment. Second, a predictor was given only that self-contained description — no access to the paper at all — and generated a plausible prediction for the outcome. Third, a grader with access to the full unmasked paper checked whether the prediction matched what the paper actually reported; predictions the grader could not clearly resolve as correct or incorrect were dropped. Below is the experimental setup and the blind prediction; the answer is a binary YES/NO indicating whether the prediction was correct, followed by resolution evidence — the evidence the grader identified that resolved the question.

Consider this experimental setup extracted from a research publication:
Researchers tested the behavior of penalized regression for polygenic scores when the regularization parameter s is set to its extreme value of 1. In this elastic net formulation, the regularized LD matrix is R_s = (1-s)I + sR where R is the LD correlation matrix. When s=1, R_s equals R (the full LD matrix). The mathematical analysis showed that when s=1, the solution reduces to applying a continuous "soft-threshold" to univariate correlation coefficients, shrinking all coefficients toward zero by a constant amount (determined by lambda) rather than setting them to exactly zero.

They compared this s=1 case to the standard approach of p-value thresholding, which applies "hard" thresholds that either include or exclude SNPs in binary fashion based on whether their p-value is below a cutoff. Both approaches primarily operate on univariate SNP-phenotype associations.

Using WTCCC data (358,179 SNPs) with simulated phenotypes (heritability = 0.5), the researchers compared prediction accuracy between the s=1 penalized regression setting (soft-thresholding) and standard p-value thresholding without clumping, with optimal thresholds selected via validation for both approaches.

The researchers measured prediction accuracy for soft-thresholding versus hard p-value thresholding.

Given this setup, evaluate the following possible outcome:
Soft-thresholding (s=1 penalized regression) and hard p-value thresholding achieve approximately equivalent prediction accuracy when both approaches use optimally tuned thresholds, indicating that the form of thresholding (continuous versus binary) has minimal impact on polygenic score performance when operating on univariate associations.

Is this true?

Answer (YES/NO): YES